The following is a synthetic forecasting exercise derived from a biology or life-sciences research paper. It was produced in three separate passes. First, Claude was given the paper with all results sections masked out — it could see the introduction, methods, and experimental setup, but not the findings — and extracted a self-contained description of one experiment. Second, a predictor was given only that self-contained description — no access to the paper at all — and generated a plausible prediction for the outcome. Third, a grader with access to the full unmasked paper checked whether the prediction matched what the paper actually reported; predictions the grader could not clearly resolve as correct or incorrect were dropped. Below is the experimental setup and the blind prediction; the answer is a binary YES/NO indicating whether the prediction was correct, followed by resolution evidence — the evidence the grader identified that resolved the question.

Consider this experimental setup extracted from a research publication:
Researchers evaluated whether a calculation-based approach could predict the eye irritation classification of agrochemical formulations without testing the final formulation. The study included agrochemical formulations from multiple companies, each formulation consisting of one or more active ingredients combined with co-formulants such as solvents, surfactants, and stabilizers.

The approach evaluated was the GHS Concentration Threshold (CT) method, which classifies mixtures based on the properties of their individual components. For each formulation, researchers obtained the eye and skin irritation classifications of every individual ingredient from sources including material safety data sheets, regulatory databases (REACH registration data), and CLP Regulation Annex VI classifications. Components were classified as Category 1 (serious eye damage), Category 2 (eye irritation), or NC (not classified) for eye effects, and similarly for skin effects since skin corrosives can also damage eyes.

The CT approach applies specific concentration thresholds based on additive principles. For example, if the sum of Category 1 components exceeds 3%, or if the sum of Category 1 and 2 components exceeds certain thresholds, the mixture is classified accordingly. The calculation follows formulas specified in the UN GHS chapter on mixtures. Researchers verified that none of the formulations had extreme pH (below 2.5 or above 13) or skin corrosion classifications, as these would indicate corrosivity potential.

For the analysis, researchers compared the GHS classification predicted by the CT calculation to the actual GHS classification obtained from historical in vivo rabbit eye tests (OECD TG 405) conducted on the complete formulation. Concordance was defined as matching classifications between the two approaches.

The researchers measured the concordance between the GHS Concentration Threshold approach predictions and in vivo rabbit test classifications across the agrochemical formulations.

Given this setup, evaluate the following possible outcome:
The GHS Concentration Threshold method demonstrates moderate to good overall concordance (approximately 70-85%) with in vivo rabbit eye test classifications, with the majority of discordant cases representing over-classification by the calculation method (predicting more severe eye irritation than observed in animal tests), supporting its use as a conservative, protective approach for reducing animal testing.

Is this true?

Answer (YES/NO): NO